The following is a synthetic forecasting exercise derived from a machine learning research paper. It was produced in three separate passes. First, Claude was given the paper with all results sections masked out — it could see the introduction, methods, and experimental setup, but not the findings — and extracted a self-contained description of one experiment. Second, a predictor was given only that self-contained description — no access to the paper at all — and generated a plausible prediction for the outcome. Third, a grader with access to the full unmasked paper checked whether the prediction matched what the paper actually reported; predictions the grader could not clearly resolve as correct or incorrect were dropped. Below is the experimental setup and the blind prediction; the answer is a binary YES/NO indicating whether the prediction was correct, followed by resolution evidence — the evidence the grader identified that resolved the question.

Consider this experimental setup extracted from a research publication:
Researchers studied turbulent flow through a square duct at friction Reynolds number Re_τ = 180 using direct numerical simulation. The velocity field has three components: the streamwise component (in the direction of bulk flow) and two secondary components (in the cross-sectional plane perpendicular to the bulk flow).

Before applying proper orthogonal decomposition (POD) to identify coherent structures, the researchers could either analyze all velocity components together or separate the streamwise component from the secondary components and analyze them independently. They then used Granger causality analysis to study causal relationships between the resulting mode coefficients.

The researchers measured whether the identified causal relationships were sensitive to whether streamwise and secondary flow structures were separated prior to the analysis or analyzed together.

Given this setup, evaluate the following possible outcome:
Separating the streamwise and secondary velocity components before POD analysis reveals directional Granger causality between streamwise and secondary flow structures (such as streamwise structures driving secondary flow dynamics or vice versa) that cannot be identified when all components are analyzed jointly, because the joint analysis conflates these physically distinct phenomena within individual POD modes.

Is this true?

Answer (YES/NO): YES